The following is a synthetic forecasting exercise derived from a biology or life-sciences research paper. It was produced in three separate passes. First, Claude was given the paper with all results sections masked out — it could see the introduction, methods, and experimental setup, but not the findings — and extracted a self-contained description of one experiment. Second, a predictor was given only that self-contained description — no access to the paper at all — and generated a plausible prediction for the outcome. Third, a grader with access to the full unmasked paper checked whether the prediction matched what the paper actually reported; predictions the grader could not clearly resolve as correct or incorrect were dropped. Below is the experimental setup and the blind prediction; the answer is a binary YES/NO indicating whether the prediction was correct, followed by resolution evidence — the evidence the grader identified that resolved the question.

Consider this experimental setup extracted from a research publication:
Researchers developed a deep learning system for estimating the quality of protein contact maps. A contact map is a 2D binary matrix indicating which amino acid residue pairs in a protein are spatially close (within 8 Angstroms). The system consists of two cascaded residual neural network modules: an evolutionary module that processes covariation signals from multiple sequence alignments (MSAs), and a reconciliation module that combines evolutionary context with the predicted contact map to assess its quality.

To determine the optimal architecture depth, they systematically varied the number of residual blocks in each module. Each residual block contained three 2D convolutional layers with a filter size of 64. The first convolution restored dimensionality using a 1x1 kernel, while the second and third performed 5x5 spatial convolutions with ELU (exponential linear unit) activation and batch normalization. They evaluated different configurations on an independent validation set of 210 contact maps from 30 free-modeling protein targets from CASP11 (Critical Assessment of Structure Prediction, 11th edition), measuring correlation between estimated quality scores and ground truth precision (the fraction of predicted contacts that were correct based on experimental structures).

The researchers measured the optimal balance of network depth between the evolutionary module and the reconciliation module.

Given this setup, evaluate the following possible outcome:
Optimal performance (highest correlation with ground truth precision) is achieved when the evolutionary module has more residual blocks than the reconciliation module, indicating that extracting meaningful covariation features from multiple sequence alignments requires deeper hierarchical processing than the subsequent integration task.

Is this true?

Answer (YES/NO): YES